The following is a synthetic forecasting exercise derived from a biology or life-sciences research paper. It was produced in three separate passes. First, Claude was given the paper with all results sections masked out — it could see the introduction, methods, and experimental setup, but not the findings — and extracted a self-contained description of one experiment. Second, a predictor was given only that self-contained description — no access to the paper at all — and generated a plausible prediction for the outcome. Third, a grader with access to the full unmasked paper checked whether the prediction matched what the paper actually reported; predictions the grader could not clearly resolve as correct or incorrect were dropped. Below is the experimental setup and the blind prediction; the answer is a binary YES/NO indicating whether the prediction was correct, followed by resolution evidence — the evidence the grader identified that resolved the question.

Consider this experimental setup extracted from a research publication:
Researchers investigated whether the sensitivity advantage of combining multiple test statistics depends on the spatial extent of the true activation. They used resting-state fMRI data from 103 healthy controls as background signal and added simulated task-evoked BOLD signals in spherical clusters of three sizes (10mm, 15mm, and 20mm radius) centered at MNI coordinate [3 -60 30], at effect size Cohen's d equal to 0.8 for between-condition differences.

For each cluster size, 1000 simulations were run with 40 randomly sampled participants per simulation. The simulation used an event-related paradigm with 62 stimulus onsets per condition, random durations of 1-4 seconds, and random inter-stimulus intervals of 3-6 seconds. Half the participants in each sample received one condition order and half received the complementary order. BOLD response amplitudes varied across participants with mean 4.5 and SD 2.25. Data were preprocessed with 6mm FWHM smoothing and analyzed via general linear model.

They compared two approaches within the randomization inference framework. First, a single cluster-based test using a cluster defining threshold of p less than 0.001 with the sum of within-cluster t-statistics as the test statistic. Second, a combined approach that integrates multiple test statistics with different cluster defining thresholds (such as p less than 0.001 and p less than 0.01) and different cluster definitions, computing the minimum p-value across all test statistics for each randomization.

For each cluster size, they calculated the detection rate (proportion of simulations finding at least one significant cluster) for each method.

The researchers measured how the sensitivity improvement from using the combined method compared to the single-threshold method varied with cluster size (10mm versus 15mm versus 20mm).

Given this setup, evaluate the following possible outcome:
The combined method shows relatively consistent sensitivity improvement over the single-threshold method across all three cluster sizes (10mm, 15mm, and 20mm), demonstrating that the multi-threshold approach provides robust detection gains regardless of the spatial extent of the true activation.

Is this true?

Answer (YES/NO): NO